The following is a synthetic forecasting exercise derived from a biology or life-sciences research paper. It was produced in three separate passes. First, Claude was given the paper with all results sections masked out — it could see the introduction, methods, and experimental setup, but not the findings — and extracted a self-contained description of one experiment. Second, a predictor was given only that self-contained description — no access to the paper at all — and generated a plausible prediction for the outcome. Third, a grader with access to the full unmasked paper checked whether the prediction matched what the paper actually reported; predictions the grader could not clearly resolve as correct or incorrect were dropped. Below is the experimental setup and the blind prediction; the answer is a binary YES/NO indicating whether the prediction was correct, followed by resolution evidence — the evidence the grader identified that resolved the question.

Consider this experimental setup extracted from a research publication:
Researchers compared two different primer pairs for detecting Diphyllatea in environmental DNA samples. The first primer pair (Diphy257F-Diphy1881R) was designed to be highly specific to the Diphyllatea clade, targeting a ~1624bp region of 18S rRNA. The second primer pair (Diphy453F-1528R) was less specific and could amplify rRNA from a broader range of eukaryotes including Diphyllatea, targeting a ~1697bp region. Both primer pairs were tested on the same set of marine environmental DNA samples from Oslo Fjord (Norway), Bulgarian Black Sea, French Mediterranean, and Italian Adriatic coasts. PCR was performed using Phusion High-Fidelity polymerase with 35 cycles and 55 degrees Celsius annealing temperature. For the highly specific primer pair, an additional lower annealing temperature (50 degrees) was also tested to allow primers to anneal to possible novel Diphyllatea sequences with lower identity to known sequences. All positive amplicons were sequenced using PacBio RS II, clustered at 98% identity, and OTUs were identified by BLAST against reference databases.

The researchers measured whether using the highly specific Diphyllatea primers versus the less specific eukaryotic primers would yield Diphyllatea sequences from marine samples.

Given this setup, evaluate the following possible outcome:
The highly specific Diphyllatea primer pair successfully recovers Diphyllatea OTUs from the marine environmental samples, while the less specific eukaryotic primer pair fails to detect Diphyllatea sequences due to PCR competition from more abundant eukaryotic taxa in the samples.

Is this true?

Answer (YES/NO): NO